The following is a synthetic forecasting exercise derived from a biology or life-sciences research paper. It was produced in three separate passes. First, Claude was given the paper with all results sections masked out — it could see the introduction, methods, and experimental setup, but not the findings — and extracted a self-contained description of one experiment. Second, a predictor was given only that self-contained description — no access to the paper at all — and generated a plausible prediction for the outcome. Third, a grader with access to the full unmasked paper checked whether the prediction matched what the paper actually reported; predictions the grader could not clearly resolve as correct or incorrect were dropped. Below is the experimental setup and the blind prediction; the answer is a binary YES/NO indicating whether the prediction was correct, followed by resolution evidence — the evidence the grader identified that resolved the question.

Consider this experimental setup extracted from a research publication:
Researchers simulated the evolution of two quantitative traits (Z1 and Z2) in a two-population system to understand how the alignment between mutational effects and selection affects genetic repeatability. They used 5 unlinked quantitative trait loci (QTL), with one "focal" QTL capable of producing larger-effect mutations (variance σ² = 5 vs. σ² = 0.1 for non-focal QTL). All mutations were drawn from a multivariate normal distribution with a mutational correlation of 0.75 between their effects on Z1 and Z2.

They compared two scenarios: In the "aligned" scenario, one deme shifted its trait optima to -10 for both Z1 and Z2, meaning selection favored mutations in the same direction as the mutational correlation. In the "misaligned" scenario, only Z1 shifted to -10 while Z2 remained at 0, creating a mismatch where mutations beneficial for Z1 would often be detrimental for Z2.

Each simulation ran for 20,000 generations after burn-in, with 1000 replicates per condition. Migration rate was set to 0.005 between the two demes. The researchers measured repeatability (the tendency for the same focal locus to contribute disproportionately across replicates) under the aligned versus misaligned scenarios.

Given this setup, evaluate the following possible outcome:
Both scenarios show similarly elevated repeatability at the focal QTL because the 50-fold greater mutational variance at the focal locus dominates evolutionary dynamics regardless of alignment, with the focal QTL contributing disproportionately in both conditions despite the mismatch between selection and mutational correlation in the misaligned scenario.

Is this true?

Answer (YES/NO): YES